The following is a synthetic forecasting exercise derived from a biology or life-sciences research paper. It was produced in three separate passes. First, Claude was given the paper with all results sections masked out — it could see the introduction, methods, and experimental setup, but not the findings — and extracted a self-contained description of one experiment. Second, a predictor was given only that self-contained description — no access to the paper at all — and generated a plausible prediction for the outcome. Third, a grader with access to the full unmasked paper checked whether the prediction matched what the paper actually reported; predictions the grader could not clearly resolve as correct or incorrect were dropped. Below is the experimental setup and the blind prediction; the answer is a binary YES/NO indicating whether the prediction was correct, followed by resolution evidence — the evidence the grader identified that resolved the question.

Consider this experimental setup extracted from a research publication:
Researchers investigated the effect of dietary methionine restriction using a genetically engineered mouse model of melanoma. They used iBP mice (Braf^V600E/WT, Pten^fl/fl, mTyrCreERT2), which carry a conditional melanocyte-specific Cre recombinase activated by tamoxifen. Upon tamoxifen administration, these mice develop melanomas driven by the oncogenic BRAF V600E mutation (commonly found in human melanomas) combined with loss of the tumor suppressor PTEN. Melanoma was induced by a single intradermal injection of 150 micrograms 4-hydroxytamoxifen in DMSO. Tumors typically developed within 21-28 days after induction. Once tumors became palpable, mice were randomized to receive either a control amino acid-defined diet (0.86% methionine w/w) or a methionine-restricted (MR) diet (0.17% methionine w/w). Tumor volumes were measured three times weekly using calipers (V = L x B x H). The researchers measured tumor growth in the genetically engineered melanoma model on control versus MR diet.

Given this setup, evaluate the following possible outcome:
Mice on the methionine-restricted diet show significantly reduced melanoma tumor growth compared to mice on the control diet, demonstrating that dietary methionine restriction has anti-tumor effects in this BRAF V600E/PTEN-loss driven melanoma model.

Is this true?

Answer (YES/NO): YES